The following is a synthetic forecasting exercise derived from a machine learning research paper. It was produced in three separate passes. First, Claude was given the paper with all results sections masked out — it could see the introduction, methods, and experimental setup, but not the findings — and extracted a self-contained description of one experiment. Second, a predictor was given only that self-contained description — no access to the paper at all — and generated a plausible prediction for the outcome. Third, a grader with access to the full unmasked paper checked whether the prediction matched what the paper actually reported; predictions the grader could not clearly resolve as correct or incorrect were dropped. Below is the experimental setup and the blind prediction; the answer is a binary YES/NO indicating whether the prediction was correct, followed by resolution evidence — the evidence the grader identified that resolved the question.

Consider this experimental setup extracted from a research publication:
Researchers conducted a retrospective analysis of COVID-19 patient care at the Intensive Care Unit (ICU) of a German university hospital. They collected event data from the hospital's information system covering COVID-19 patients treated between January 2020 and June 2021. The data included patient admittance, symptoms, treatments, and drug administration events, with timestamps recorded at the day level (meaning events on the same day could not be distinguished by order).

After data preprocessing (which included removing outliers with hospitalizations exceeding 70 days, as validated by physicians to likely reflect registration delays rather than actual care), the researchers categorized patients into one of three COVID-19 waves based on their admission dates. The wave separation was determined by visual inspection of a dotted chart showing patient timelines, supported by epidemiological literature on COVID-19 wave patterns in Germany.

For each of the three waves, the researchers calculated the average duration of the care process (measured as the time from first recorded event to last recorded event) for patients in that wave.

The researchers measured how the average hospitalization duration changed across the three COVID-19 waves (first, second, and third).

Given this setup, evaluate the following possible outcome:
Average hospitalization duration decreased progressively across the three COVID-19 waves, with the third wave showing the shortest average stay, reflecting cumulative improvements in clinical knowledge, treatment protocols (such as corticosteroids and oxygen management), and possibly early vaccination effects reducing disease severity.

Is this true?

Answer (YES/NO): YES